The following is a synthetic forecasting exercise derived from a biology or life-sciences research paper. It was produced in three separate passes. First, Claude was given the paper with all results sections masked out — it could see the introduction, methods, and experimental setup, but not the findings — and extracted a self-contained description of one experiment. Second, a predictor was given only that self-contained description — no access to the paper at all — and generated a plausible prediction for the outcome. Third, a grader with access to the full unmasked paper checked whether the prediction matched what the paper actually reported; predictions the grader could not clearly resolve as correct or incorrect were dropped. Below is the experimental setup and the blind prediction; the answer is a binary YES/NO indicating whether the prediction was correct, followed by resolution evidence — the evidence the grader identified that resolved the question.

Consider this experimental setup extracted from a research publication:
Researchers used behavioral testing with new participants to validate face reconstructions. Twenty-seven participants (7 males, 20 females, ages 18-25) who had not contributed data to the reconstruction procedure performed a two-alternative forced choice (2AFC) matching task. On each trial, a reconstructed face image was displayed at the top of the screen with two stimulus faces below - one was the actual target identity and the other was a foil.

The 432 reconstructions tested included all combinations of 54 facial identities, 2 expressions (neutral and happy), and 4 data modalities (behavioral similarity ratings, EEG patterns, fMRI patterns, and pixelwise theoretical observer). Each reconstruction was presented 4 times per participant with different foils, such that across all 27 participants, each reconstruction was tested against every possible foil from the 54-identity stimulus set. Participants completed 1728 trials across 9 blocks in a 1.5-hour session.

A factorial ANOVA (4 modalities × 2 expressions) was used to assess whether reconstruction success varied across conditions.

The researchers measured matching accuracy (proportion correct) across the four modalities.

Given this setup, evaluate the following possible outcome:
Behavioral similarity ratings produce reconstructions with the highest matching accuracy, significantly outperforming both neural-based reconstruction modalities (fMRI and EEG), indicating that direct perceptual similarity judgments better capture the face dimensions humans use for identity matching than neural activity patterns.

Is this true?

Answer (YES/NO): NO